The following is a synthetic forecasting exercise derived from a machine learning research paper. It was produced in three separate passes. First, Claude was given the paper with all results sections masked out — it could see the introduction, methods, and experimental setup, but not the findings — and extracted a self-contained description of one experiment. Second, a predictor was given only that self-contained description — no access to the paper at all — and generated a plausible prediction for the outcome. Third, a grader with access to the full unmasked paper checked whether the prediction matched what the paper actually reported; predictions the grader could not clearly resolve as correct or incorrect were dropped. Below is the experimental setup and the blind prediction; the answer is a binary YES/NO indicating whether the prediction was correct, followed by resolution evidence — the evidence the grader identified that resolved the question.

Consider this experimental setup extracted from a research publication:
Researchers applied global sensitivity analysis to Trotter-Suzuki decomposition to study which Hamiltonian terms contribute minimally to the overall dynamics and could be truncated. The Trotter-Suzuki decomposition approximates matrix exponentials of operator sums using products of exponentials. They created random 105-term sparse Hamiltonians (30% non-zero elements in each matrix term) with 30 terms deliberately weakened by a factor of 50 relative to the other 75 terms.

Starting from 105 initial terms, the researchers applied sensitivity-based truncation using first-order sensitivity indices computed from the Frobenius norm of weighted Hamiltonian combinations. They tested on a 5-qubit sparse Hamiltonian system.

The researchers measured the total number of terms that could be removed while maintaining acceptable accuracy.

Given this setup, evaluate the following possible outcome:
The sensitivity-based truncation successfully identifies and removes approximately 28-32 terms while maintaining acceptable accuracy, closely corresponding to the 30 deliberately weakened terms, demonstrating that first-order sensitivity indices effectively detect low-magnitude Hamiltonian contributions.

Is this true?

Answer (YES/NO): NO